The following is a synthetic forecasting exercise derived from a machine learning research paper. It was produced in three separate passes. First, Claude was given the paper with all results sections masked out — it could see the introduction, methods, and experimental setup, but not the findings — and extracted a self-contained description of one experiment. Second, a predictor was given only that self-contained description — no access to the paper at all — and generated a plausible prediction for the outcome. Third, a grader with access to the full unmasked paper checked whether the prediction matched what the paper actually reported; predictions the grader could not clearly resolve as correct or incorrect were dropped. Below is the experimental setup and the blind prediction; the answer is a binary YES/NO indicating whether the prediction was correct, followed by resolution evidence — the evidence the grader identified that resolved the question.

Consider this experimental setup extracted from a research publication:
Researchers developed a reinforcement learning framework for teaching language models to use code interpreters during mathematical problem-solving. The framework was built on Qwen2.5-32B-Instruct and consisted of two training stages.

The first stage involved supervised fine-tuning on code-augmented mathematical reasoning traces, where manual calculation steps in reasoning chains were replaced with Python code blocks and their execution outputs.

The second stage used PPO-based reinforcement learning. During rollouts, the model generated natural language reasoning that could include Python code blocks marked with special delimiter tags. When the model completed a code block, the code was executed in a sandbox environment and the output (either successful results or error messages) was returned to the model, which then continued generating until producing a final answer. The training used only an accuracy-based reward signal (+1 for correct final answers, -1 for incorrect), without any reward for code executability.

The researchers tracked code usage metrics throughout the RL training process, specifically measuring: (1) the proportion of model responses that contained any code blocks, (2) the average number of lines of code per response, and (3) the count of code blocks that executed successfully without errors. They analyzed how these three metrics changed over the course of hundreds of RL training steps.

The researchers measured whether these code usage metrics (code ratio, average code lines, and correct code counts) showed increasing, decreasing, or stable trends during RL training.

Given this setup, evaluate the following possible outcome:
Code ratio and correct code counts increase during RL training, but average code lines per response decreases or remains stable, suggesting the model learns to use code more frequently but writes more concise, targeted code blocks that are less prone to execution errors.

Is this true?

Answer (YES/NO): NO